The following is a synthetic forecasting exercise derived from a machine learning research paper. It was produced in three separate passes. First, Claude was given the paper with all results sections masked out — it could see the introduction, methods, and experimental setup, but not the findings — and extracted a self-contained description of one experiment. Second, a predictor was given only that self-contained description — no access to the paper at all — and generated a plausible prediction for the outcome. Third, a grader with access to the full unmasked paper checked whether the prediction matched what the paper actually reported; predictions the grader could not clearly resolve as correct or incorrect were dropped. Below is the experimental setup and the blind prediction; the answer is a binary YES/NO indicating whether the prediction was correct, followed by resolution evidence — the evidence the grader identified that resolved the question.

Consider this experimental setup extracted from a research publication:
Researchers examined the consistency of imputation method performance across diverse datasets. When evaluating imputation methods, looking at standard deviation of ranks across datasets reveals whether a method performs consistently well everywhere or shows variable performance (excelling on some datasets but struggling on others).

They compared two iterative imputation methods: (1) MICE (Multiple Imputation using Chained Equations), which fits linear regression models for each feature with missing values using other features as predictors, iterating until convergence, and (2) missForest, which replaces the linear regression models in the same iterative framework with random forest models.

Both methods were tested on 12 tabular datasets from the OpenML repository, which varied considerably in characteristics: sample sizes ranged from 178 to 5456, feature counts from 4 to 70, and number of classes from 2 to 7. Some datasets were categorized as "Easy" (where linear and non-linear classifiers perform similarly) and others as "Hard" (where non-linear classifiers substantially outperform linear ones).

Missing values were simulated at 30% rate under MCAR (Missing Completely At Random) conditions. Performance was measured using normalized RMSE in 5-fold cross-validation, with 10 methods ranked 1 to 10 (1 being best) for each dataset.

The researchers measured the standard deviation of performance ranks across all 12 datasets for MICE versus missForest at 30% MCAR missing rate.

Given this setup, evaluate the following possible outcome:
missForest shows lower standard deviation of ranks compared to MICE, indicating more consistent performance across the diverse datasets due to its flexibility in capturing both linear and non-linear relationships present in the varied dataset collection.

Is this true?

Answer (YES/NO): NO